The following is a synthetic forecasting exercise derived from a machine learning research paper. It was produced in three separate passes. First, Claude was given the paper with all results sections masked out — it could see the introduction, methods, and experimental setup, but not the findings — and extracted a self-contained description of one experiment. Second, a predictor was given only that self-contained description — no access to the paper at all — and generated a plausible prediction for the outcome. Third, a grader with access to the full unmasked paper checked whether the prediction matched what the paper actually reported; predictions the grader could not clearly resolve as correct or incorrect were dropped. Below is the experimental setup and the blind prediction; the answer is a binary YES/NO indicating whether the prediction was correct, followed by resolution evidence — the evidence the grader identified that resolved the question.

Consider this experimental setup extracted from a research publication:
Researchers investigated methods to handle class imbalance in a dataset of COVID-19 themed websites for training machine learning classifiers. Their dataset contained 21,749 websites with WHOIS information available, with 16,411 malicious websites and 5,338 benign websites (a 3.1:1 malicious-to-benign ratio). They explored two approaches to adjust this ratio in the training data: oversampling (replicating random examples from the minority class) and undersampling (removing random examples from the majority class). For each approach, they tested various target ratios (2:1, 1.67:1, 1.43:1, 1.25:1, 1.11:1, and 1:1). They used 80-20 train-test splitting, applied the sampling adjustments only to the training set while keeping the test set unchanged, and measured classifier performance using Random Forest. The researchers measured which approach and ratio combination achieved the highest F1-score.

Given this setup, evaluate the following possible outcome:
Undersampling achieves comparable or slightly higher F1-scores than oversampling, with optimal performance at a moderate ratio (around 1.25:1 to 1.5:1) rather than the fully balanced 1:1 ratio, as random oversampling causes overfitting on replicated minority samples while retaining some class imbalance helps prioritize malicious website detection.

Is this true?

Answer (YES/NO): NO